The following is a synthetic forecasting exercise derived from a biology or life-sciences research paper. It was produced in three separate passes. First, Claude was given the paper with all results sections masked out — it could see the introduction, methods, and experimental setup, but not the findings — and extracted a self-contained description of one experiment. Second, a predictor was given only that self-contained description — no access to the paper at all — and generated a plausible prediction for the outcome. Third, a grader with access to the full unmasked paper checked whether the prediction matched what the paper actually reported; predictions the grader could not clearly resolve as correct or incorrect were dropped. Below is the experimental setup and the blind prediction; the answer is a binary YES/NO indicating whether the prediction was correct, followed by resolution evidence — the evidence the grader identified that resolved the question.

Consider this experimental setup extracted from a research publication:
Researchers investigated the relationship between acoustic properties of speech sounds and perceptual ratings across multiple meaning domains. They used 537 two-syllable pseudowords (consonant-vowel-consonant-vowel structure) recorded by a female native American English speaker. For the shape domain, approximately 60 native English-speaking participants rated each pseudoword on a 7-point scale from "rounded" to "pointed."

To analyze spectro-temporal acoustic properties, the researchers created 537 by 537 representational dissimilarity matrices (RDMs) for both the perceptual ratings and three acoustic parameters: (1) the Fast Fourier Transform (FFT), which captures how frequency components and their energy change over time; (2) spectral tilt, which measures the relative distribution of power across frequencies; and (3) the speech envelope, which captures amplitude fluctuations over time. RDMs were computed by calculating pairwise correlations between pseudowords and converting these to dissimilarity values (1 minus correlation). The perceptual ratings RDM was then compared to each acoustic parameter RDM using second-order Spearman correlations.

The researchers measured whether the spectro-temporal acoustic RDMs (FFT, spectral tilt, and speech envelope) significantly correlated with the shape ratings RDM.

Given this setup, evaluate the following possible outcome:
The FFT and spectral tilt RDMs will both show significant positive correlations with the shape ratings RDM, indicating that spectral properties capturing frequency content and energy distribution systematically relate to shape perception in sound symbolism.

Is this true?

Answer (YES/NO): YES